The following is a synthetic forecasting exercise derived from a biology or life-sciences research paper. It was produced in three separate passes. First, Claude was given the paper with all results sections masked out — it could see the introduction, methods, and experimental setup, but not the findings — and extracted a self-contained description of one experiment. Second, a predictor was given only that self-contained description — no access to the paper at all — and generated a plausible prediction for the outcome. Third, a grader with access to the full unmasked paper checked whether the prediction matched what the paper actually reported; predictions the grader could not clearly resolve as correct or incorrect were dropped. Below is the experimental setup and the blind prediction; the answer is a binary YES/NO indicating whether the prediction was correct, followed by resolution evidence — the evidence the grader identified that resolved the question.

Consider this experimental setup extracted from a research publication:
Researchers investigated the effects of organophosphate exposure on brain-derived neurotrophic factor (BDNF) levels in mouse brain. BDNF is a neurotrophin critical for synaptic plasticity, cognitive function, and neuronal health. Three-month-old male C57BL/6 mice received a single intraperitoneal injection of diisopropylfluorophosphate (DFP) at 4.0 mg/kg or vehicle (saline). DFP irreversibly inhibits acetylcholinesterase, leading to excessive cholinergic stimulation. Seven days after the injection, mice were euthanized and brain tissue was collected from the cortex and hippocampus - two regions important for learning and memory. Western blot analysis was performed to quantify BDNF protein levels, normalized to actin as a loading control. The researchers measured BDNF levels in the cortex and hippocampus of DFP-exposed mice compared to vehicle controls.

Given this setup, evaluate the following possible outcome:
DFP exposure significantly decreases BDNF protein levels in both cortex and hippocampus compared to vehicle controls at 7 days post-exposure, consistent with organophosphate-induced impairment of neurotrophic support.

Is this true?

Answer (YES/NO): YES